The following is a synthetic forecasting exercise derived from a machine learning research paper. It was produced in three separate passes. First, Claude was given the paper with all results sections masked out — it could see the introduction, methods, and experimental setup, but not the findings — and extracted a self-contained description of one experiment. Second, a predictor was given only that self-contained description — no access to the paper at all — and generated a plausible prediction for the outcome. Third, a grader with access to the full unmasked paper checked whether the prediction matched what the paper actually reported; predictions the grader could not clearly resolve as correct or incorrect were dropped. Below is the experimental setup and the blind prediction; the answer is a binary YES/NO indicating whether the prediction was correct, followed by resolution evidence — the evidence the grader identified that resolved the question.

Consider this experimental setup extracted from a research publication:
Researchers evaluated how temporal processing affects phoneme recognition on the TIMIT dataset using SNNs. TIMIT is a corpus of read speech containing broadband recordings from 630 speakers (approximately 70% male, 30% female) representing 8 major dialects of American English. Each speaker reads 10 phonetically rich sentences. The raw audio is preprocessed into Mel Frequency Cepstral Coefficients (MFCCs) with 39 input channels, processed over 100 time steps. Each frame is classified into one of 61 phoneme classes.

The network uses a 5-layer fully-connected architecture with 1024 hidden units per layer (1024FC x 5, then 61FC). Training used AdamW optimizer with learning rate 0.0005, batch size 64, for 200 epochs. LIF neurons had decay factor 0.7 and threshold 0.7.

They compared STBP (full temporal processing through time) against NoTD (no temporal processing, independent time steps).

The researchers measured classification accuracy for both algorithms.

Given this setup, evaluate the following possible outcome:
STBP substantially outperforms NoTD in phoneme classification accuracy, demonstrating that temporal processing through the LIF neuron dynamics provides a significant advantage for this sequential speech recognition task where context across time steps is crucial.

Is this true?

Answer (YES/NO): NO